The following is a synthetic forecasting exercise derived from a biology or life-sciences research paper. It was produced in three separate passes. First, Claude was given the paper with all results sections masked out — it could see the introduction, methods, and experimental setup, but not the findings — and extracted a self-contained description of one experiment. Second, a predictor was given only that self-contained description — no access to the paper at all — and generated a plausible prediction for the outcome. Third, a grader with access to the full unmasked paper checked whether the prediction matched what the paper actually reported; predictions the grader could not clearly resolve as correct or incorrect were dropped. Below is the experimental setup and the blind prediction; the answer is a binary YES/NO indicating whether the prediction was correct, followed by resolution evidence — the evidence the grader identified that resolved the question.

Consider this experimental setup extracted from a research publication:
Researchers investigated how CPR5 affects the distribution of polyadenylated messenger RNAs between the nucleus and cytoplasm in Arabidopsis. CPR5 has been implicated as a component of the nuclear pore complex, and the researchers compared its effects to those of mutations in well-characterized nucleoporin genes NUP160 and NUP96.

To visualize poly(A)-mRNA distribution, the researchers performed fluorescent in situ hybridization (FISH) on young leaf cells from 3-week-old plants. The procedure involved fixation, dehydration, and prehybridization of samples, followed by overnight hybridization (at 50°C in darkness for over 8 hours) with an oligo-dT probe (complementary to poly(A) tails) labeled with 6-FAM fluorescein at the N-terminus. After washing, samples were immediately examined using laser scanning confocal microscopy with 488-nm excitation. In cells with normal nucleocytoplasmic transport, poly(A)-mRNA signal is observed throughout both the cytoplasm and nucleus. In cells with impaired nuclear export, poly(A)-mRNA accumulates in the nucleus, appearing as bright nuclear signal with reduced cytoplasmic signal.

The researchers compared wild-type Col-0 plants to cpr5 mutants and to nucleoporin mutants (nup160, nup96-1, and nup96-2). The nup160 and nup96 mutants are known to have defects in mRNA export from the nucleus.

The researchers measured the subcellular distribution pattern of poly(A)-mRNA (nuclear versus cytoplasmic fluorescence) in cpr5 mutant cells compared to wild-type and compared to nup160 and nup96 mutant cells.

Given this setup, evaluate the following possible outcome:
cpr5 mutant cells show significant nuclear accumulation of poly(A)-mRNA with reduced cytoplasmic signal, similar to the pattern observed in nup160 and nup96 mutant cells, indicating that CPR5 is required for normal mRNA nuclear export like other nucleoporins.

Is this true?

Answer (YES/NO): YES